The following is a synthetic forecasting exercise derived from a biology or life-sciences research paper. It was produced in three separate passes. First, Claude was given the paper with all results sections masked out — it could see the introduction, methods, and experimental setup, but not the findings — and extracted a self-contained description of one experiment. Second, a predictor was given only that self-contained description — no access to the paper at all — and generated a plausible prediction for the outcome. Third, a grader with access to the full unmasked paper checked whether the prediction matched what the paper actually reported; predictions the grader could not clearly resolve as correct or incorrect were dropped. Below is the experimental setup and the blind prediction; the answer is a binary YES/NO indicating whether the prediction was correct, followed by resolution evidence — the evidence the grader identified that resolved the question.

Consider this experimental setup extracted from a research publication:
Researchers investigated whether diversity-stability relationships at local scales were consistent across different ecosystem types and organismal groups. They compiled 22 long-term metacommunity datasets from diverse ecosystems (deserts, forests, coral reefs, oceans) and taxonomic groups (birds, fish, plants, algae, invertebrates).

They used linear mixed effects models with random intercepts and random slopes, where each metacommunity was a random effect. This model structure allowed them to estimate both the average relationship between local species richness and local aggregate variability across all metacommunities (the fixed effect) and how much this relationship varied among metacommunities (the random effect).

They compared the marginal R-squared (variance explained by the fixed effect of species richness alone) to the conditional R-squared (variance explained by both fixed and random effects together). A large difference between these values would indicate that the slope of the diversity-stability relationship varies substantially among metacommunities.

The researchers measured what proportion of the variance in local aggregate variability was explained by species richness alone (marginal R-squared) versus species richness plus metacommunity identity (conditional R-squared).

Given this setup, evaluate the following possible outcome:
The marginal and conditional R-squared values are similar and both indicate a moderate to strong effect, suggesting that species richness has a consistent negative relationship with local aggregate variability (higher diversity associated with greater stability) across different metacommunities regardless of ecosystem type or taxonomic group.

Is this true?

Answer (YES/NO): NO